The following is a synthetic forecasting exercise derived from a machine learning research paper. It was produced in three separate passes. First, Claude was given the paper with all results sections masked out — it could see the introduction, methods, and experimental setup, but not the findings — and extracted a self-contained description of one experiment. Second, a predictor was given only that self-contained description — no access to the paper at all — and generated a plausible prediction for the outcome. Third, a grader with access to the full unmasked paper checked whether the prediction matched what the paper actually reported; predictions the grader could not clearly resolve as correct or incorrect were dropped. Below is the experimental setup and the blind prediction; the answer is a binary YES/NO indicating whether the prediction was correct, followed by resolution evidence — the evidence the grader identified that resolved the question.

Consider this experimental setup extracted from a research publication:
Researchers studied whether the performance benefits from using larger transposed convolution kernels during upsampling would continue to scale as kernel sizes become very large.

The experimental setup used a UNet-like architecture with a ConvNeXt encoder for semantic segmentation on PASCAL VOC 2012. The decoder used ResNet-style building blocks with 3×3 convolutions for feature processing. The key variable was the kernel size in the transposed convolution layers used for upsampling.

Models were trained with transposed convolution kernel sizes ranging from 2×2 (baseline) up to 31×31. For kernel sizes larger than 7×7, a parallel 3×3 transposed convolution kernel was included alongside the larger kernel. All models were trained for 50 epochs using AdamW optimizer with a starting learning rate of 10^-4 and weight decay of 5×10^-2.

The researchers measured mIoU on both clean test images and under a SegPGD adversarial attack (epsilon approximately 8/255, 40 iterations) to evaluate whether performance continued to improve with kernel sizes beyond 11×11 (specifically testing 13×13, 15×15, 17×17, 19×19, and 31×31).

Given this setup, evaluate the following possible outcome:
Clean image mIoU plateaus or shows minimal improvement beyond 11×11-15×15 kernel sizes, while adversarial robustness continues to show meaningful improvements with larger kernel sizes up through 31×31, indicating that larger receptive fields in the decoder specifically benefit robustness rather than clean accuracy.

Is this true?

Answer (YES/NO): NO